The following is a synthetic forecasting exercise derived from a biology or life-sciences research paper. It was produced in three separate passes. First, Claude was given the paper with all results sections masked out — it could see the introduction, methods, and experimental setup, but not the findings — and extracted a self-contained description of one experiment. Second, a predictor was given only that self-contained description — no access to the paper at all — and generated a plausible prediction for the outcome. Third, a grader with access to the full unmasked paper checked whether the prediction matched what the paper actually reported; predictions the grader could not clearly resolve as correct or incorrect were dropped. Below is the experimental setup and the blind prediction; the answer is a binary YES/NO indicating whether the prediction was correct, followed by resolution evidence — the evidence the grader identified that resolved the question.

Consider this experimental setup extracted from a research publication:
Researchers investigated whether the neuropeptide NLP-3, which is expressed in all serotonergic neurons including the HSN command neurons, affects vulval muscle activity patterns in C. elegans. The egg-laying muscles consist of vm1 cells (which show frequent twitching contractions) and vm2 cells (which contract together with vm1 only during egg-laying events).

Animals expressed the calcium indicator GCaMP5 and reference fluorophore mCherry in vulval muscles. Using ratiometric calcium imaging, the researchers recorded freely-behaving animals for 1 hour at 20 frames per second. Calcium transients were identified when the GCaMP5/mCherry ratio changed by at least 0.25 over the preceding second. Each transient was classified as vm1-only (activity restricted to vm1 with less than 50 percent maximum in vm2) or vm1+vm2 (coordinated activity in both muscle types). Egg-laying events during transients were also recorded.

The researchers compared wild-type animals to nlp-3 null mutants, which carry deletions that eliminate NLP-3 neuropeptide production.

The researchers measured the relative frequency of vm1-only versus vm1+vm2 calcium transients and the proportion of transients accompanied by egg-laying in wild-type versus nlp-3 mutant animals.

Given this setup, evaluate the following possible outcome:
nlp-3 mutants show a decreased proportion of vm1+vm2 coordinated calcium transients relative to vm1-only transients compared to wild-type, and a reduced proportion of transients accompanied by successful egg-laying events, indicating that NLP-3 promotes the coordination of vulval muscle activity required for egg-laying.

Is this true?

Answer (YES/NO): YES